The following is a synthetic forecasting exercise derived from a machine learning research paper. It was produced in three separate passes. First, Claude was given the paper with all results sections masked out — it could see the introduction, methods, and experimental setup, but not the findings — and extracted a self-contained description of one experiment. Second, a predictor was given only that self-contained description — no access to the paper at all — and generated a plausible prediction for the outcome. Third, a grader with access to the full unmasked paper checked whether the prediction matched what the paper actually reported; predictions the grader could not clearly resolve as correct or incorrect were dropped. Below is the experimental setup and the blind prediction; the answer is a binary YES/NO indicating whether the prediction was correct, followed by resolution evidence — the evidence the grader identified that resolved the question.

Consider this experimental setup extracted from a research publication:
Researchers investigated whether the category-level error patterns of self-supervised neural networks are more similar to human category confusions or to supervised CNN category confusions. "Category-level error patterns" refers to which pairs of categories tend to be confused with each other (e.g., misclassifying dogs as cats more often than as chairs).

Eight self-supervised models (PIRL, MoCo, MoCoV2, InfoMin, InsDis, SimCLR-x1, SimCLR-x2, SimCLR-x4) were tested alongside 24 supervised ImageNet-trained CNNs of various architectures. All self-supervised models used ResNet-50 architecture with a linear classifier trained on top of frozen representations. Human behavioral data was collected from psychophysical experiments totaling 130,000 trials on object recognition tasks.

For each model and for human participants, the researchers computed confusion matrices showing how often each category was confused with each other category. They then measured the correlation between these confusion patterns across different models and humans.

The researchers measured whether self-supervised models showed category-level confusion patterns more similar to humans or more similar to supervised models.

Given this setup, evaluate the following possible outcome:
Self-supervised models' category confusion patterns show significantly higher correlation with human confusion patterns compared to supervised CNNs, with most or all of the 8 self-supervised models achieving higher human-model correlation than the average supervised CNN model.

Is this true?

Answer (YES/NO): NO